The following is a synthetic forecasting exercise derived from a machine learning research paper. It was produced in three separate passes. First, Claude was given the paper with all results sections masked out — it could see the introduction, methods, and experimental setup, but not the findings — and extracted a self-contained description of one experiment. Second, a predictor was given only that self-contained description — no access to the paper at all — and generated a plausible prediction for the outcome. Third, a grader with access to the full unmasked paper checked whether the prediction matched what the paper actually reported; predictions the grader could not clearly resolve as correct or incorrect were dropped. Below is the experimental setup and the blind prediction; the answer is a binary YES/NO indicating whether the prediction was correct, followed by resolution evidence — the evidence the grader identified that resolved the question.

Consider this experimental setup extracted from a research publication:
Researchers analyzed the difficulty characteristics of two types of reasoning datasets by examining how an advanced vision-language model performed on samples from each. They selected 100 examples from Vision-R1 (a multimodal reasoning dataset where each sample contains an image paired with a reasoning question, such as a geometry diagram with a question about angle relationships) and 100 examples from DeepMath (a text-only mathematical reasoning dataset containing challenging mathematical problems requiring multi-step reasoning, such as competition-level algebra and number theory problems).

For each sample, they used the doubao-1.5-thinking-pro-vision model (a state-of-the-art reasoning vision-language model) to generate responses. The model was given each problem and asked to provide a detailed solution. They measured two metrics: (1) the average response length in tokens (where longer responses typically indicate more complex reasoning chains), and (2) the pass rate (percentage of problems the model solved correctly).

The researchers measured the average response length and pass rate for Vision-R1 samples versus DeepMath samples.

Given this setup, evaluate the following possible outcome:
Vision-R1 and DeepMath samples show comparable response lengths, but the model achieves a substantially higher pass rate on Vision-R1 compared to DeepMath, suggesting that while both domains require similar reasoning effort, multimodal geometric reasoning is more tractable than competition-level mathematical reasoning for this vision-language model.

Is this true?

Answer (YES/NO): NO